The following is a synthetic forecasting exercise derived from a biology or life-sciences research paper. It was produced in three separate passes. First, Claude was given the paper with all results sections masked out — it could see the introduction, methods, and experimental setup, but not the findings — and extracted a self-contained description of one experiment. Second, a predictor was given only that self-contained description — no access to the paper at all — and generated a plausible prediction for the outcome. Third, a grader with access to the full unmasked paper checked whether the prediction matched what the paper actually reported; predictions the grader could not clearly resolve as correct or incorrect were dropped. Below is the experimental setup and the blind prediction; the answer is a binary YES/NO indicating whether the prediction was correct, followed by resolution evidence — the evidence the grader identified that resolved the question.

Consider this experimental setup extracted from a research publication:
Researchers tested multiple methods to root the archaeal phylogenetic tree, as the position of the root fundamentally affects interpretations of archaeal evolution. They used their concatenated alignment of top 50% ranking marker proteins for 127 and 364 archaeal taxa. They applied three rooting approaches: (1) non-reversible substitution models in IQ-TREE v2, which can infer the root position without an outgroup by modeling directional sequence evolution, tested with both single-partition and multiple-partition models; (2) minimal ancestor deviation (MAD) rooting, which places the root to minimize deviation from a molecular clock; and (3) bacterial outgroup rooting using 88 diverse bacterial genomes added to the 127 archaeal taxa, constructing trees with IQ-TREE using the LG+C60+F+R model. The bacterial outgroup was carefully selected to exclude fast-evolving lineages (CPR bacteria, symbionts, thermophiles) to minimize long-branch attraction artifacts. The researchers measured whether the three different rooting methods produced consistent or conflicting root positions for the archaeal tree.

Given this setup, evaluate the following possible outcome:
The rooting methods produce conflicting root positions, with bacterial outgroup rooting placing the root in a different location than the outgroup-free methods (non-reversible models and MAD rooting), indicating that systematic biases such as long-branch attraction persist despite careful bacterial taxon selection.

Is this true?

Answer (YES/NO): NO